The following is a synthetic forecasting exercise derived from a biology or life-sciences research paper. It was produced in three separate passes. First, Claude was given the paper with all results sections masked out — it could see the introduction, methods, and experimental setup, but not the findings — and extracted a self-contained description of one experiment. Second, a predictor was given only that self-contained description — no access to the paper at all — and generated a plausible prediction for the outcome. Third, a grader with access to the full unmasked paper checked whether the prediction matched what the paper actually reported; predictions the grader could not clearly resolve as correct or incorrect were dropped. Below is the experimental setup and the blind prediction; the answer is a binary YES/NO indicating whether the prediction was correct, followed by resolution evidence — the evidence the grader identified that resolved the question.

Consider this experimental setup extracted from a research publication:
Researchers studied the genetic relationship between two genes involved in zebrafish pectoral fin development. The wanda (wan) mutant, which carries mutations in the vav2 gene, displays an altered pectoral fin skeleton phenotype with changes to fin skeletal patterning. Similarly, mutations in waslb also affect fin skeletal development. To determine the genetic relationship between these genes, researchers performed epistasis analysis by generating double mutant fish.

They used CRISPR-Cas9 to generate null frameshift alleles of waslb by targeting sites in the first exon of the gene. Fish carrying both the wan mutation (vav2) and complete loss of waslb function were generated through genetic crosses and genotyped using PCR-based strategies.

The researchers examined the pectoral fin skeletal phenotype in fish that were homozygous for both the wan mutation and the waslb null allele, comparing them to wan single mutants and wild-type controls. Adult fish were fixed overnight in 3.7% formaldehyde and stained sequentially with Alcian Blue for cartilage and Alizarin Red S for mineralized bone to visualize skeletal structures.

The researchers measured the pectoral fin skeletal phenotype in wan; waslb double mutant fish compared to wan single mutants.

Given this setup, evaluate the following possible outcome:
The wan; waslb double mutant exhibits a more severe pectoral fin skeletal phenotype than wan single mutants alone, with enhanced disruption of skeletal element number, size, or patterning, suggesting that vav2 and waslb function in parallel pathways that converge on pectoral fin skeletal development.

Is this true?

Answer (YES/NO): NO